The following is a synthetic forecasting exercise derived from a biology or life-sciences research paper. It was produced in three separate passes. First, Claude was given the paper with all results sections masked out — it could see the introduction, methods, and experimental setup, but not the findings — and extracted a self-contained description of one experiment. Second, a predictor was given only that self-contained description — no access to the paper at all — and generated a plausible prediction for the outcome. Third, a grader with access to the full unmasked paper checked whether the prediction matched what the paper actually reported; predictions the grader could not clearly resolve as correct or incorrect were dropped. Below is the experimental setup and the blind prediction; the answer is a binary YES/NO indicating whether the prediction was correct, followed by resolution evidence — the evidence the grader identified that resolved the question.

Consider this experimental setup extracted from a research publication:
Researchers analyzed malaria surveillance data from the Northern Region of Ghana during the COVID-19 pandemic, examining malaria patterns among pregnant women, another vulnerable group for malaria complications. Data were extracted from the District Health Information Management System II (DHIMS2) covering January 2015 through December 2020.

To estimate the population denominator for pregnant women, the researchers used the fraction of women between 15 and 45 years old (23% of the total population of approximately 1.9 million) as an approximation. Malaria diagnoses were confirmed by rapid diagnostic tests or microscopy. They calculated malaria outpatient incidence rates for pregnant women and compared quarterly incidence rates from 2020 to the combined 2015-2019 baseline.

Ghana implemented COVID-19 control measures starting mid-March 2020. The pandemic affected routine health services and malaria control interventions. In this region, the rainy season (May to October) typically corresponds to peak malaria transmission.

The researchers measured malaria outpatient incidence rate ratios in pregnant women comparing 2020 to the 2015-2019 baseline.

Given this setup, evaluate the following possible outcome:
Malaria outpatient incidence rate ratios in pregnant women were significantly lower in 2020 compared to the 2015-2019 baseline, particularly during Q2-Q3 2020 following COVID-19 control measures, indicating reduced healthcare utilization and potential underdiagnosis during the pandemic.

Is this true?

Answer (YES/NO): NO